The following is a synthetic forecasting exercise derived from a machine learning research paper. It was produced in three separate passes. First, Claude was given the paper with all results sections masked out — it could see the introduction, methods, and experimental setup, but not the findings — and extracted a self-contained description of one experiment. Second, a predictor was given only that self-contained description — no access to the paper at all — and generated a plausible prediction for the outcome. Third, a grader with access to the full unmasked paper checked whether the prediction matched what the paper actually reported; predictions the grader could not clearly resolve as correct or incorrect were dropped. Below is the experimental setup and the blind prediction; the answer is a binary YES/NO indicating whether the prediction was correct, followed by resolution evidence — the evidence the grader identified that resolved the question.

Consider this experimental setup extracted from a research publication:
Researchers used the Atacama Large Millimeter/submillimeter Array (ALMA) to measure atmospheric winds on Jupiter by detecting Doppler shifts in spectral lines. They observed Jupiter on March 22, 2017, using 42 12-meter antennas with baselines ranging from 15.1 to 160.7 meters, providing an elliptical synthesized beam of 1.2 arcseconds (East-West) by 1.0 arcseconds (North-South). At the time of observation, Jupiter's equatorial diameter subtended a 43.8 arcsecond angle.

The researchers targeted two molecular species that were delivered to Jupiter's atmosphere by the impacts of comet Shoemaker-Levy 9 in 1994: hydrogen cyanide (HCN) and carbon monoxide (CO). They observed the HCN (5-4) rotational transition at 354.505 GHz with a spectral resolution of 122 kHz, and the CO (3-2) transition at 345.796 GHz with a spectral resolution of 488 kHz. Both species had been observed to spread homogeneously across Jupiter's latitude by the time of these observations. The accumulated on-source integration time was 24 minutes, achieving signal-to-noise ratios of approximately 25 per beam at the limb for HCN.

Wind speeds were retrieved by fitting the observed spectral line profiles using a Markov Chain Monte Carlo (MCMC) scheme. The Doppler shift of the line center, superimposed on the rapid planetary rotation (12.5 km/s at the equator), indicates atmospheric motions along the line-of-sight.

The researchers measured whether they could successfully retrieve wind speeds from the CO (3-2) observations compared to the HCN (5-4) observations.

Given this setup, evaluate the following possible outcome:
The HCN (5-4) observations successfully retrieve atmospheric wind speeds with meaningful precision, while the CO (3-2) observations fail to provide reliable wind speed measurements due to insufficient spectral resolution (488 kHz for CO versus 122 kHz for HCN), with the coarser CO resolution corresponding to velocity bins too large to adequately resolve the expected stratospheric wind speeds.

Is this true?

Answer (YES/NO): NO